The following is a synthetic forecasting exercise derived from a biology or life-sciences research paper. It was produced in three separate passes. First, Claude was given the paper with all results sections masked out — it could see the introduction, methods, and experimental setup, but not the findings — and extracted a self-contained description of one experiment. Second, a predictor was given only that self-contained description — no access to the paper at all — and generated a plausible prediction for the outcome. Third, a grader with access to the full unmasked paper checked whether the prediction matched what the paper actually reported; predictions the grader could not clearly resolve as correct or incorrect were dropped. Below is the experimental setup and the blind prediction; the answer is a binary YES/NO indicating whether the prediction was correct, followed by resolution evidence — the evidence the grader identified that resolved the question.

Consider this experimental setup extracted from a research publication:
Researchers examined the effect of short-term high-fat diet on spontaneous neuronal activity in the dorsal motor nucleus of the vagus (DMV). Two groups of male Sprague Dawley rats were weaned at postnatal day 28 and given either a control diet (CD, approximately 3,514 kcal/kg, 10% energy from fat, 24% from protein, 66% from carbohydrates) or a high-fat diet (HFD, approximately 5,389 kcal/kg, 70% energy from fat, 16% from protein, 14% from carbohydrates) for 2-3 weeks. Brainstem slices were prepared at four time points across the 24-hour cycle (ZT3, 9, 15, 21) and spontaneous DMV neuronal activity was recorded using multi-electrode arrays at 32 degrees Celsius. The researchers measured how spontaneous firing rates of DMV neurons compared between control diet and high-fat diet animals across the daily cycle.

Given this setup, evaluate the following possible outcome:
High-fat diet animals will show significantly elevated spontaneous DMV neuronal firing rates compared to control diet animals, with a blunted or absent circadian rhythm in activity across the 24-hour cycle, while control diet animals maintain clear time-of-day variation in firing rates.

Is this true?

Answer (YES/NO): NO